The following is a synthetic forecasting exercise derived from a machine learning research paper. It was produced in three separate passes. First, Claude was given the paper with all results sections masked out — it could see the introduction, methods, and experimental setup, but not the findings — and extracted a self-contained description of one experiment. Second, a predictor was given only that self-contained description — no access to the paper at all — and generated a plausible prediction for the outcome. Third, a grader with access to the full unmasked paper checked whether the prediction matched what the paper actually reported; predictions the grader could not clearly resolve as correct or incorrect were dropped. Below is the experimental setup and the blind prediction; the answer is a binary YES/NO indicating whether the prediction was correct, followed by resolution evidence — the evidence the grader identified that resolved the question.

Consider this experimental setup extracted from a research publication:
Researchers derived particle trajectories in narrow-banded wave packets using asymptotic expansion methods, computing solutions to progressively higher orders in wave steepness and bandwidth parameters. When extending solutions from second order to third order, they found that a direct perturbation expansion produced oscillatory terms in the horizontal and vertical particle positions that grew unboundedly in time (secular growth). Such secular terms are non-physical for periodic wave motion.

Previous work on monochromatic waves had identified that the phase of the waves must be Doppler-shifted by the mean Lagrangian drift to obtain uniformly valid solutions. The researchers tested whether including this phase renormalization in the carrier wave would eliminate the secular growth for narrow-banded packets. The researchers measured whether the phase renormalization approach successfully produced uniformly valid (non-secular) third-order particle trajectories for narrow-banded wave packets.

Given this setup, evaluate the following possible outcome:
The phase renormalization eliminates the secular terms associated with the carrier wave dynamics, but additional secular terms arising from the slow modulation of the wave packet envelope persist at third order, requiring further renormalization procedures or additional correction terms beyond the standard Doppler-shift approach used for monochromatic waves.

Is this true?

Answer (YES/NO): NO